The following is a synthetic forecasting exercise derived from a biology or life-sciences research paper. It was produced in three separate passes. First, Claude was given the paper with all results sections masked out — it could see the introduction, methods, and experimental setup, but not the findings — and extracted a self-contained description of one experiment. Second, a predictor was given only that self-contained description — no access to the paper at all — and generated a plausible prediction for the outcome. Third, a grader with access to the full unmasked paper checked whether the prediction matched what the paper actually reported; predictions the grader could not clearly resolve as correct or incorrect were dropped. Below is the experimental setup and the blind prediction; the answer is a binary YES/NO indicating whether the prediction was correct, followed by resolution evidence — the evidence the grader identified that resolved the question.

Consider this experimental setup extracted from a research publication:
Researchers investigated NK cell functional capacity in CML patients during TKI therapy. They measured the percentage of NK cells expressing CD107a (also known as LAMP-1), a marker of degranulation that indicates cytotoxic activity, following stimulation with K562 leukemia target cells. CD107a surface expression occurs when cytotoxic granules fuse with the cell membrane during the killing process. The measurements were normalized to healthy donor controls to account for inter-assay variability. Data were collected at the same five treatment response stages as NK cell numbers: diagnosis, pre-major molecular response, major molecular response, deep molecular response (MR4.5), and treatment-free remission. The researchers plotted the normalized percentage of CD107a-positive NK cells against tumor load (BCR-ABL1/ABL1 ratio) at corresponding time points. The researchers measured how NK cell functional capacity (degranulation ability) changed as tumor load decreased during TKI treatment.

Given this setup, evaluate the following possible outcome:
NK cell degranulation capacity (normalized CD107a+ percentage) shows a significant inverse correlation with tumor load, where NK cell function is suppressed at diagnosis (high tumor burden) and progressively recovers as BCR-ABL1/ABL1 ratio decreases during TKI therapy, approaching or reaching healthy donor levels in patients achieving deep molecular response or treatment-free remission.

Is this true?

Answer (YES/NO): YES